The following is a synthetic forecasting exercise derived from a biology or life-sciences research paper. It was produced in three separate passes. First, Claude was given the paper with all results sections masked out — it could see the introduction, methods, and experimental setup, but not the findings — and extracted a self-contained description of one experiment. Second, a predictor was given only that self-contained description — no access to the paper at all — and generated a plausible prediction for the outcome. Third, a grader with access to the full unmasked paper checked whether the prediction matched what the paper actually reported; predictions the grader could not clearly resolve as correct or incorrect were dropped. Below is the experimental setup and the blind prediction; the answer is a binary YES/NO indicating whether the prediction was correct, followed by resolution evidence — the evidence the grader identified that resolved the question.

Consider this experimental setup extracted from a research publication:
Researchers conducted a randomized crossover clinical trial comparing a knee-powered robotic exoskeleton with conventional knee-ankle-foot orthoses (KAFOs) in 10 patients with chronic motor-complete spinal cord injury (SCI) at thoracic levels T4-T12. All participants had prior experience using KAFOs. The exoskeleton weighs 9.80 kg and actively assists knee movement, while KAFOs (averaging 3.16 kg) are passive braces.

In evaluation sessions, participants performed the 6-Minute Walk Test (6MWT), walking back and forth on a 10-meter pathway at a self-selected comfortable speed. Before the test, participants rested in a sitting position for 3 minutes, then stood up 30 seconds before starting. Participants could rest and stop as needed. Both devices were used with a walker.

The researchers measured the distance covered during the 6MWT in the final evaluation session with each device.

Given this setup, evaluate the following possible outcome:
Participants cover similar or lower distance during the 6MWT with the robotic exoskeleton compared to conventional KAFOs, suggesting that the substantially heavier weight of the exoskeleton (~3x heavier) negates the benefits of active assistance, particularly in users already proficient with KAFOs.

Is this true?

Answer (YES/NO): YES